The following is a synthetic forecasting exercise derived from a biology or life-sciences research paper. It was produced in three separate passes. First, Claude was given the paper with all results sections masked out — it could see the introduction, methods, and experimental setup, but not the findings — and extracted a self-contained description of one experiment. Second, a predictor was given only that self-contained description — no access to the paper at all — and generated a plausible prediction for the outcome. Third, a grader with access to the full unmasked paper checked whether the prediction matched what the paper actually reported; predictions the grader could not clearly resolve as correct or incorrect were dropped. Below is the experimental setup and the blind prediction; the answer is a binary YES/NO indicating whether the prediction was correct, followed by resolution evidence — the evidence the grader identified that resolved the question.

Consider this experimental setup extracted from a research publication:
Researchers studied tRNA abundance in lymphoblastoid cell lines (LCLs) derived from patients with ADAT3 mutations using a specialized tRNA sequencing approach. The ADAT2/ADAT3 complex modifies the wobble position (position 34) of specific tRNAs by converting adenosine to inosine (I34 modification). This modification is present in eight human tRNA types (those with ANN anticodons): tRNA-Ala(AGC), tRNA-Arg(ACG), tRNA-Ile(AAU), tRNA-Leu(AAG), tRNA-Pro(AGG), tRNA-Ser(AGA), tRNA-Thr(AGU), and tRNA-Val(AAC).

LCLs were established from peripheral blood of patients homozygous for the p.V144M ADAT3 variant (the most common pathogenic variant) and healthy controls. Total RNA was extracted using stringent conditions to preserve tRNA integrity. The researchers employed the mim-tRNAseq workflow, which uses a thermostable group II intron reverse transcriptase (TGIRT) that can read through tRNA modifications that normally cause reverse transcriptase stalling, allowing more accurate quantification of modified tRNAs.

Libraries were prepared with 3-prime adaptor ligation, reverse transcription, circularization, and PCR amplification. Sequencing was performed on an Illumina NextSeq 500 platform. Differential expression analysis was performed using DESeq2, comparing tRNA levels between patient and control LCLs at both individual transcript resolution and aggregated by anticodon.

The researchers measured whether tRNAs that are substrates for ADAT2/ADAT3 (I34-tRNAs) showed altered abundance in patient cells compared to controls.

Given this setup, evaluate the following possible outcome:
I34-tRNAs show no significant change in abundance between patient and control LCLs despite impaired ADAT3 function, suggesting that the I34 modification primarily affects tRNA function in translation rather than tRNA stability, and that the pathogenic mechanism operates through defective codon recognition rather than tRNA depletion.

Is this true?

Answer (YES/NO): NO